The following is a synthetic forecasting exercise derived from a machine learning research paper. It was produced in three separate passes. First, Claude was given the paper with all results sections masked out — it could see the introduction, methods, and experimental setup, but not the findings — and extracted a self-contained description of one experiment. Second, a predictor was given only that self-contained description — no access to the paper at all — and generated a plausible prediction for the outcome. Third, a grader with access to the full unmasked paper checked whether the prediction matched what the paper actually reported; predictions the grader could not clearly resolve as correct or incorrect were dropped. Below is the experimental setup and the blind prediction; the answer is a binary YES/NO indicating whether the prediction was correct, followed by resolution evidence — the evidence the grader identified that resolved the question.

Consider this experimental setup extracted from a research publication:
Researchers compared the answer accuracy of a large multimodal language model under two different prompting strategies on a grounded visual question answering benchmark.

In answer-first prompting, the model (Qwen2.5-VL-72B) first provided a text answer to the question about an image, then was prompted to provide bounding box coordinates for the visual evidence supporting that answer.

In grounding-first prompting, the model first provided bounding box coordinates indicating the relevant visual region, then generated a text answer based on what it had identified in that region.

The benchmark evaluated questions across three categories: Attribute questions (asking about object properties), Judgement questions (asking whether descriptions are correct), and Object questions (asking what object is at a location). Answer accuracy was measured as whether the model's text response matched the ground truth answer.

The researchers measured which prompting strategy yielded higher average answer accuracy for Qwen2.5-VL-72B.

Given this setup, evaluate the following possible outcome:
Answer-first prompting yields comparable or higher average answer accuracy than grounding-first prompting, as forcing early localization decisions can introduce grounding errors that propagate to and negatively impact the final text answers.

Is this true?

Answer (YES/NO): NO